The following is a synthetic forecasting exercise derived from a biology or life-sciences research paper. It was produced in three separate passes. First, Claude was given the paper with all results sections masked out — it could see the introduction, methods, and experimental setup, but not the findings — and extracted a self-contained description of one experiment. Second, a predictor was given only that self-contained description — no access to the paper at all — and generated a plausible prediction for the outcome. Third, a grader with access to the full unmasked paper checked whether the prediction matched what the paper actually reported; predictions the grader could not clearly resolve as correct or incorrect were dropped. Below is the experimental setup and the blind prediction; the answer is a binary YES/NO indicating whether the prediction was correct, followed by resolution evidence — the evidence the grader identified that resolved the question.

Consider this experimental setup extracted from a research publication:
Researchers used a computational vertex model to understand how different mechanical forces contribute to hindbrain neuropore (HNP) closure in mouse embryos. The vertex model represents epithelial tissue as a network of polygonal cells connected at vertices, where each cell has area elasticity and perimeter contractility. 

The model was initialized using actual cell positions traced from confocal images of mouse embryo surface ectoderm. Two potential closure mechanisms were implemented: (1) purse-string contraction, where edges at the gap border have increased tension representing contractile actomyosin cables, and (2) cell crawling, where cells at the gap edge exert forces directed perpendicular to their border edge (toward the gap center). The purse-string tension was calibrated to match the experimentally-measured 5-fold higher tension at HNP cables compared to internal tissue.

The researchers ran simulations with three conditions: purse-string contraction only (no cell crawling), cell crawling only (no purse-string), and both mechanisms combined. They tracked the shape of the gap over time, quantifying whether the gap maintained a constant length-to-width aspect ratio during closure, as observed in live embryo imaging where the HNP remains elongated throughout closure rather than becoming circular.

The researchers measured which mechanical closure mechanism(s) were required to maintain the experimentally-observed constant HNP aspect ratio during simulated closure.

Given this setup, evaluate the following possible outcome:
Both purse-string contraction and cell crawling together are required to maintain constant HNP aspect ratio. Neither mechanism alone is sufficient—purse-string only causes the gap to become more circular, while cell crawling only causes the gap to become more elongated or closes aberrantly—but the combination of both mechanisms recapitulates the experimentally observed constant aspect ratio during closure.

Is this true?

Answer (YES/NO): YES